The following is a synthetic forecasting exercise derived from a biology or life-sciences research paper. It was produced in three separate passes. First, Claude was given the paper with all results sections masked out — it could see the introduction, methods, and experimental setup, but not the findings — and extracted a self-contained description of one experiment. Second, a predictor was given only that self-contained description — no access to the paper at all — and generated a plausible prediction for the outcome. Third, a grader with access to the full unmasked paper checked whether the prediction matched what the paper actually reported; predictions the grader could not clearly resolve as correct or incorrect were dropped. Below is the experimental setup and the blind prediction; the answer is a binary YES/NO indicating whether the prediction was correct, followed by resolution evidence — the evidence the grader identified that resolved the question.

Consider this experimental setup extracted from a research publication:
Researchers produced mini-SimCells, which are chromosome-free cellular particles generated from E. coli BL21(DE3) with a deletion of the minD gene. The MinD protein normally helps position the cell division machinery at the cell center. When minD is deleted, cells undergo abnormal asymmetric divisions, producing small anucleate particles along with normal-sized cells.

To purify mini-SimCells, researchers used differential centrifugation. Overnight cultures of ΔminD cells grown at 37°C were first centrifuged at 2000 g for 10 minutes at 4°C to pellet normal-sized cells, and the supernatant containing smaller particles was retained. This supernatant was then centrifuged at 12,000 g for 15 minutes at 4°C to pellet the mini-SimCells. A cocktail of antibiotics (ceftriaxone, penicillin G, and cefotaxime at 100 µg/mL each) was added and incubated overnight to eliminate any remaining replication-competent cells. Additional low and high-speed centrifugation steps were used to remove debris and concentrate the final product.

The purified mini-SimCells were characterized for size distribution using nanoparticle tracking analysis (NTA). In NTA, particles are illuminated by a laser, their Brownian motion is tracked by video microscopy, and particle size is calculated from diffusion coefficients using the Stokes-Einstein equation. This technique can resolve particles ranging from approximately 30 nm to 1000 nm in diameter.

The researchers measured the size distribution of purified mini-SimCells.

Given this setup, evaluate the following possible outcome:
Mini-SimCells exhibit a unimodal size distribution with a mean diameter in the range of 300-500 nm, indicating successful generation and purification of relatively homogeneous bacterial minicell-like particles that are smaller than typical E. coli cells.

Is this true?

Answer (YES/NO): NO